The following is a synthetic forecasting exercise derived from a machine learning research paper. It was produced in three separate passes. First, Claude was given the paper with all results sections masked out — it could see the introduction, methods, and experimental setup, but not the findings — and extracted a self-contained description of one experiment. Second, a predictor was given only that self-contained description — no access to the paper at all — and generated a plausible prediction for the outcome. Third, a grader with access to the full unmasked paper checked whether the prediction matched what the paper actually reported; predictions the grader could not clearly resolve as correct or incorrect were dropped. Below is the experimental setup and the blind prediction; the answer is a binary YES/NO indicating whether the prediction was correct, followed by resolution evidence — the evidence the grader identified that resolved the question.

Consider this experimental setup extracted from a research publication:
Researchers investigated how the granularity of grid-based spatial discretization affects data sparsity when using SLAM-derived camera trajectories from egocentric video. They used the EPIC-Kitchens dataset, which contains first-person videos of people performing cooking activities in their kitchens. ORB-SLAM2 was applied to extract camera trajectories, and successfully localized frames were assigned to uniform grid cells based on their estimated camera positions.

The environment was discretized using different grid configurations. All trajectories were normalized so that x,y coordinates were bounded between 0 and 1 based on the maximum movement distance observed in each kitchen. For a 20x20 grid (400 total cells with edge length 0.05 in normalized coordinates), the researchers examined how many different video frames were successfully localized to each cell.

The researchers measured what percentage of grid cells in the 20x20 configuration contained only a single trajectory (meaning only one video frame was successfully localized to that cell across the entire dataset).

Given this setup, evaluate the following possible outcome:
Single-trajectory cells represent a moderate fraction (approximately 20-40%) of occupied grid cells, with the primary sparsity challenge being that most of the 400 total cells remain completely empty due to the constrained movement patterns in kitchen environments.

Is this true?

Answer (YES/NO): NO